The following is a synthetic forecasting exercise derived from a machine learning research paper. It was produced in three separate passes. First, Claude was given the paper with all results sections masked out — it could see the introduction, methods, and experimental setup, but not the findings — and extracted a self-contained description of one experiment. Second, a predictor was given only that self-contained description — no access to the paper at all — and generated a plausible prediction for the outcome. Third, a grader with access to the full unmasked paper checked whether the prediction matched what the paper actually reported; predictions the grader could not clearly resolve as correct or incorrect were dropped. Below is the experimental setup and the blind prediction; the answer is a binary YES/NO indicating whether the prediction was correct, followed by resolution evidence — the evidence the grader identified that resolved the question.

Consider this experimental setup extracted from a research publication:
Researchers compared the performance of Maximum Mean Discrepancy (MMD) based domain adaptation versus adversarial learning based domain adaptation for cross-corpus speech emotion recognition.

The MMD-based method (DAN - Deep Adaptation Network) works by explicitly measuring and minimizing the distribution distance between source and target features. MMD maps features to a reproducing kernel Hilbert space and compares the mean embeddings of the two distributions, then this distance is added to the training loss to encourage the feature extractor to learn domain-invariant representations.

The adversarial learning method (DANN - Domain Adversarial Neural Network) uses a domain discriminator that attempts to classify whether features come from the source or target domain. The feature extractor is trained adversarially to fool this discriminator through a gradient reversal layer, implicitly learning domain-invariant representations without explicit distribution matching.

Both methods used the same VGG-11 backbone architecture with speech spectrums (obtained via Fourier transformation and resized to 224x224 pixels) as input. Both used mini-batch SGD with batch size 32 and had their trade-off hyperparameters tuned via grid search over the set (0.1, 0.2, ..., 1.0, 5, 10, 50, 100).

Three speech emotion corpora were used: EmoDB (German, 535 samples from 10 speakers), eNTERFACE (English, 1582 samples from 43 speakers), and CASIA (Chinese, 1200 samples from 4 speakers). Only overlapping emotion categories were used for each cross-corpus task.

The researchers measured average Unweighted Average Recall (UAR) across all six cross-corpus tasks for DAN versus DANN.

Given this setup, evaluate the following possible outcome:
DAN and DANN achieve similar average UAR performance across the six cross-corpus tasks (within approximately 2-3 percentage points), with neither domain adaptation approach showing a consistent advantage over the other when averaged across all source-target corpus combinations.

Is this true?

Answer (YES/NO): NO